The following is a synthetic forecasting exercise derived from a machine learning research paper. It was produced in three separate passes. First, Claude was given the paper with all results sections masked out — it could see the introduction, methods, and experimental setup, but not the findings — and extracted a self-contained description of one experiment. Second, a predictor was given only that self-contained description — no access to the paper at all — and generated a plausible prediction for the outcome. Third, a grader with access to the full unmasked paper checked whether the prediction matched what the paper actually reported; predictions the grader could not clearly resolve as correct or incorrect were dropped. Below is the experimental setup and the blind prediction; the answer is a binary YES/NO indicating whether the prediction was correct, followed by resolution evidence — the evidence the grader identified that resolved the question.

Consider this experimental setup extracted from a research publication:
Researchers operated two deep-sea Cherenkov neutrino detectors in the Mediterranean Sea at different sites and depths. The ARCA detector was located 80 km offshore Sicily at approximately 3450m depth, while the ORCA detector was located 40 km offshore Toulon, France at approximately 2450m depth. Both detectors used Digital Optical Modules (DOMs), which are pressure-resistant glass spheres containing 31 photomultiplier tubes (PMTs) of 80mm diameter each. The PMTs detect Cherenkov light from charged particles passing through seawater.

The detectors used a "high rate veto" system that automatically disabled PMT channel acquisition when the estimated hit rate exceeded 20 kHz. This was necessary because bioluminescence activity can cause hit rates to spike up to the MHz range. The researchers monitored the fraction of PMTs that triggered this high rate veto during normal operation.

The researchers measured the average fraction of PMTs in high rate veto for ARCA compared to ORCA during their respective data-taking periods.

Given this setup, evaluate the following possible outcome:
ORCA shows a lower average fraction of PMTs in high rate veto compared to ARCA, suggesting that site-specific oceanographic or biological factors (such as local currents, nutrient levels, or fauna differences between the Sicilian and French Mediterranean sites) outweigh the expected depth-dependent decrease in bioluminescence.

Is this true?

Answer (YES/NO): NO